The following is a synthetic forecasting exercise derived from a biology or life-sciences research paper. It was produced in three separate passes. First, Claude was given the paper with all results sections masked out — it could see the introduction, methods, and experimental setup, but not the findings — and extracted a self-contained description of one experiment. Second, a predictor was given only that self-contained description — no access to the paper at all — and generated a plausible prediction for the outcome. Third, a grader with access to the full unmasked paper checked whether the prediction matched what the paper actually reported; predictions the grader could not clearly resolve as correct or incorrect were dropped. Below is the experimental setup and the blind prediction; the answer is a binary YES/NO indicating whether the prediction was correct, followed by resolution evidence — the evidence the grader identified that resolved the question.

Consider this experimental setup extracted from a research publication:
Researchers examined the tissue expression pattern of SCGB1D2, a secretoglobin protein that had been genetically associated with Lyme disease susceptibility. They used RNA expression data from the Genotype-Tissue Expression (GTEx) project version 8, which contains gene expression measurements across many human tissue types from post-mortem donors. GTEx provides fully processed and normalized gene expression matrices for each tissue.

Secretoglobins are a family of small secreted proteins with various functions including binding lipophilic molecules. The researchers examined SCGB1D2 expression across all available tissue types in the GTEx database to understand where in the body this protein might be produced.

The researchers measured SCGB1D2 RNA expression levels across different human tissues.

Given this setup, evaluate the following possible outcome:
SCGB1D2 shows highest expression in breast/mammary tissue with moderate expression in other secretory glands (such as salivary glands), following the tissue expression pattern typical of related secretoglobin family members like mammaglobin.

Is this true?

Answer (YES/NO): NO